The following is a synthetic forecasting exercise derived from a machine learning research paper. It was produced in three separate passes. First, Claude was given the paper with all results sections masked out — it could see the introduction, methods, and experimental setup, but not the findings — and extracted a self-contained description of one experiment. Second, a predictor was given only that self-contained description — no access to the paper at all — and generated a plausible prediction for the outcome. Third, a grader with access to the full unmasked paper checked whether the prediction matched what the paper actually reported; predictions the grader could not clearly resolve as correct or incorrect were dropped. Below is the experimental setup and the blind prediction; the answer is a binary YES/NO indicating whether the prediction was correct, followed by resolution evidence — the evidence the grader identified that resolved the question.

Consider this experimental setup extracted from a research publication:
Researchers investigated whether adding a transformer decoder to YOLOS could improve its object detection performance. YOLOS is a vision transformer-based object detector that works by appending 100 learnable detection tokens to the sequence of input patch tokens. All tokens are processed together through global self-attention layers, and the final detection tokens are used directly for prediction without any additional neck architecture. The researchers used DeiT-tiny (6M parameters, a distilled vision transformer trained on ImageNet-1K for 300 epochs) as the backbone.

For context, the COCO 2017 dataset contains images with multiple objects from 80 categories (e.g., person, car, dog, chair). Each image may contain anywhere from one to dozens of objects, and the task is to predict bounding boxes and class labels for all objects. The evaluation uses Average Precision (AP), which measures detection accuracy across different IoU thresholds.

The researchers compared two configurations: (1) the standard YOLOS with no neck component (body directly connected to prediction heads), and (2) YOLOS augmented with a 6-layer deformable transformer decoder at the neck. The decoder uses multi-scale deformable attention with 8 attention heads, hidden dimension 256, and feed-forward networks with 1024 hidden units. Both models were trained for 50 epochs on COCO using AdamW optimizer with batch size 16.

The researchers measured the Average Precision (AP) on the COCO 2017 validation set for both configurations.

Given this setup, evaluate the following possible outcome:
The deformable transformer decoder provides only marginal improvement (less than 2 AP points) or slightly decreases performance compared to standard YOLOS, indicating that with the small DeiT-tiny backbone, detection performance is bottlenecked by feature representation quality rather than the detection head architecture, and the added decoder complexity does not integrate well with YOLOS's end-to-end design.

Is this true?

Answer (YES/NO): NO